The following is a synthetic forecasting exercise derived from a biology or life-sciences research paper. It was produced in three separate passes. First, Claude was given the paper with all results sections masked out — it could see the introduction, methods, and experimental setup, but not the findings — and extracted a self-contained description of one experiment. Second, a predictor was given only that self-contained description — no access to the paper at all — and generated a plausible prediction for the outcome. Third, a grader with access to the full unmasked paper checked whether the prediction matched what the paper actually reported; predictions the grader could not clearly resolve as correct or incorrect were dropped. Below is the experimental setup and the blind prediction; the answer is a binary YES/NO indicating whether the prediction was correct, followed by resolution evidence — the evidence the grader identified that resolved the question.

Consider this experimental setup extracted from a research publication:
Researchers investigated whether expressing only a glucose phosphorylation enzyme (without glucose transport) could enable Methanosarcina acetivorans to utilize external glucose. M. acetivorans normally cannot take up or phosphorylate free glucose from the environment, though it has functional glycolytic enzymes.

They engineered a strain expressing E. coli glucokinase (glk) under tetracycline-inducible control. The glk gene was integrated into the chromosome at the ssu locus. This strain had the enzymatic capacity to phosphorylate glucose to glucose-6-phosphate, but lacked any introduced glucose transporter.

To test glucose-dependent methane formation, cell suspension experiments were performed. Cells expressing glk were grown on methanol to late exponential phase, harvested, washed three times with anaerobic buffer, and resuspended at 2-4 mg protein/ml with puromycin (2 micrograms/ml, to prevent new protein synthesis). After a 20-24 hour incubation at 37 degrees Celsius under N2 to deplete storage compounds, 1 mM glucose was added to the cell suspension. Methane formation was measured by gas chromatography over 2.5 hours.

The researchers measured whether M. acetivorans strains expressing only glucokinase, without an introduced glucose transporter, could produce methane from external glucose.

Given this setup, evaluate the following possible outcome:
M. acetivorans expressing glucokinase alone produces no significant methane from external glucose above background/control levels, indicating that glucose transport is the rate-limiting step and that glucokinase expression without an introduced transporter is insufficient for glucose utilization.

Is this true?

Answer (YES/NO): YES